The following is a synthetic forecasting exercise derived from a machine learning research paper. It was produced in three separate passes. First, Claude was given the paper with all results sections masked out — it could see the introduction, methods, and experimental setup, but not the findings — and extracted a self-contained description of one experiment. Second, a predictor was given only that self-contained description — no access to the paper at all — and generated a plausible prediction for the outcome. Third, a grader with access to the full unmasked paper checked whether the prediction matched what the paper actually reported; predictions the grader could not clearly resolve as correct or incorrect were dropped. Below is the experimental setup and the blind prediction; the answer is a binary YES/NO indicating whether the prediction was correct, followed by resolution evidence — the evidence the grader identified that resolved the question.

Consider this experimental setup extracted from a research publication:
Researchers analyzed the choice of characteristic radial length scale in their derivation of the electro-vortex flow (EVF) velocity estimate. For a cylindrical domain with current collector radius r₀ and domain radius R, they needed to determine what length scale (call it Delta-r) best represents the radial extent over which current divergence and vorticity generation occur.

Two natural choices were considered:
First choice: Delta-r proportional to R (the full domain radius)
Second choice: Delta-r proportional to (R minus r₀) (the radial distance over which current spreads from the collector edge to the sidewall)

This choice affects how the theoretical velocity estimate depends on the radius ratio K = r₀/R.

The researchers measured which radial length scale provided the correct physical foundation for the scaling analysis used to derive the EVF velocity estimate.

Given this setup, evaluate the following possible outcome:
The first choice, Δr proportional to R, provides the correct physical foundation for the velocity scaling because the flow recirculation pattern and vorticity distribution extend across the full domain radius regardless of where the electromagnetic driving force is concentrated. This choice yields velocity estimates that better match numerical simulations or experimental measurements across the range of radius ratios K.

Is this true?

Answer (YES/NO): NO